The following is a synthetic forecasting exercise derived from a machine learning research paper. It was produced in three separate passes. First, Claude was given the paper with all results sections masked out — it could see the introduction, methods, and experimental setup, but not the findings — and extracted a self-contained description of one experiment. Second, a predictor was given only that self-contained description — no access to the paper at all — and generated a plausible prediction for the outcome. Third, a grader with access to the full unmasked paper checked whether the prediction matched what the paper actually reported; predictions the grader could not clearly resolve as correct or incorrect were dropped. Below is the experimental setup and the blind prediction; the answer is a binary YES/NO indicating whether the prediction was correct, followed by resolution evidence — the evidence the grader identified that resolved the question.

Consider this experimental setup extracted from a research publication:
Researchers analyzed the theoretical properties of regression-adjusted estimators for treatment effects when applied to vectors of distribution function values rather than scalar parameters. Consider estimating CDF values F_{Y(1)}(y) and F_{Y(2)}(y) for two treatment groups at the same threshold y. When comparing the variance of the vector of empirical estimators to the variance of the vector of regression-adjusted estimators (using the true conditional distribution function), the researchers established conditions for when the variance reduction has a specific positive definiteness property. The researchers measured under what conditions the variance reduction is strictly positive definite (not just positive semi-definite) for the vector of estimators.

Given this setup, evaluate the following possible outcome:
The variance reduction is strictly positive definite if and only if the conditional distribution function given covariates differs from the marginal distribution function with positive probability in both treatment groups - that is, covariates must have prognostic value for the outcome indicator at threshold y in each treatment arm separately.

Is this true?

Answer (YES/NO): NO